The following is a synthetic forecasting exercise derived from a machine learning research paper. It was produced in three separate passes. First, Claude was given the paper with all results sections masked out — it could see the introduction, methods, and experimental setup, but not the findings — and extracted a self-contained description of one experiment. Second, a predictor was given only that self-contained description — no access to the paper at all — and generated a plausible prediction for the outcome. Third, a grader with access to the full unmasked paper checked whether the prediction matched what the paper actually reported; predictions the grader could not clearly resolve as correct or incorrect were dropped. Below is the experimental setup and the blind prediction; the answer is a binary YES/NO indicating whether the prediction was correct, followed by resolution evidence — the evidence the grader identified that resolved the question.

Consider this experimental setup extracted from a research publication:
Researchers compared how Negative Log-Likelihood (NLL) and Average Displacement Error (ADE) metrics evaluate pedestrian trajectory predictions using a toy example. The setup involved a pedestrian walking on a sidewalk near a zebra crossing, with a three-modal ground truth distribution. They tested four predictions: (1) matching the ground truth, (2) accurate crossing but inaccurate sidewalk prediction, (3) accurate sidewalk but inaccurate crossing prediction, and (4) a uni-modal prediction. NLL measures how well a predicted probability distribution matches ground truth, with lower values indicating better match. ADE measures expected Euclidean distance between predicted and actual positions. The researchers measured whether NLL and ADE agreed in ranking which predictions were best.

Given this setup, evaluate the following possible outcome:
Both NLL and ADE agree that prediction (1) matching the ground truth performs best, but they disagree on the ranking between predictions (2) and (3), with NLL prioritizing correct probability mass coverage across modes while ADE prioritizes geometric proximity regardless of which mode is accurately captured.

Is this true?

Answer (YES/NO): NO